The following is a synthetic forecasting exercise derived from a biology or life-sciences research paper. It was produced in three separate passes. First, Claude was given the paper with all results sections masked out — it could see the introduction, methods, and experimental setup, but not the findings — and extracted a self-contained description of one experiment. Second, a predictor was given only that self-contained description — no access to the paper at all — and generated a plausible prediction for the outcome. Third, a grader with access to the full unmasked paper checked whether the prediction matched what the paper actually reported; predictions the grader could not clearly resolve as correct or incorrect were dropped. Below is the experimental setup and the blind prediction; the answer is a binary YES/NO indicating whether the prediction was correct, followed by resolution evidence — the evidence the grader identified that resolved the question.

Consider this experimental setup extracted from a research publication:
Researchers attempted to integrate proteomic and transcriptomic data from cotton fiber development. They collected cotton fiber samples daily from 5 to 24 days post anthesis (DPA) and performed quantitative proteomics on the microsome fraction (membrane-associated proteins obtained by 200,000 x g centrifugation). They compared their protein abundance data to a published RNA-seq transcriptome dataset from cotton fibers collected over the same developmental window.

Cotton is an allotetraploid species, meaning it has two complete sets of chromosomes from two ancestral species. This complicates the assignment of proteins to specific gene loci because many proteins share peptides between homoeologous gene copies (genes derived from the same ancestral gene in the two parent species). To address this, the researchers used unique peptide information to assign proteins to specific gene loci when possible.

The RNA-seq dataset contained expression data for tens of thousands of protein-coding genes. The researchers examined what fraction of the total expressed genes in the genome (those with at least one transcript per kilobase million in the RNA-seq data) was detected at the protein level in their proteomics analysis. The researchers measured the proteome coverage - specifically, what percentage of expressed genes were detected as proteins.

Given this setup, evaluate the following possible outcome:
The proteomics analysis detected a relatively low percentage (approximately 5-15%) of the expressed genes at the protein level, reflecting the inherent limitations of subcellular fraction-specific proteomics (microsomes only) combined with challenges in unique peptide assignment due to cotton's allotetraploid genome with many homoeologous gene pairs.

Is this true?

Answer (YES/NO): YES